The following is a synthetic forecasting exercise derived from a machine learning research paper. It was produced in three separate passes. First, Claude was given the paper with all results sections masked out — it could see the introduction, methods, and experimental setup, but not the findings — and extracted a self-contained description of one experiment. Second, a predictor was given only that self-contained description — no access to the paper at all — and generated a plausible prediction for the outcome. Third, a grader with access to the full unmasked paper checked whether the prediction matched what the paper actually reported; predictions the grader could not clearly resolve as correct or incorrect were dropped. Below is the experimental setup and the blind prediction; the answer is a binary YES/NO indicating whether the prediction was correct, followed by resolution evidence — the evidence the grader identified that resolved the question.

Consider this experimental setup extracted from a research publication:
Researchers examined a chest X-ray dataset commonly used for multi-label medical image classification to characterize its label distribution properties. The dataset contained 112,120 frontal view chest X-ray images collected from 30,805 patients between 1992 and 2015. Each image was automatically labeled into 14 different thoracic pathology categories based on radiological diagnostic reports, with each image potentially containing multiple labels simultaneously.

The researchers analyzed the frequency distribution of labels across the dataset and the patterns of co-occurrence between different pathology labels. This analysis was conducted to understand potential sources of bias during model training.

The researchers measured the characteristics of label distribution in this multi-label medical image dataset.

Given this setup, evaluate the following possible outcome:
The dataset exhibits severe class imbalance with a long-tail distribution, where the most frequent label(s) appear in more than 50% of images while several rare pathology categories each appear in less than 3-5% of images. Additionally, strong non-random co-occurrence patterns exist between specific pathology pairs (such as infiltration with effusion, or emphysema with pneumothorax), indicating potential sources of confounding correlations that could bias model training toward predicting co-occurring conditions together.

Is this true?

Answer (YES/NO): NO